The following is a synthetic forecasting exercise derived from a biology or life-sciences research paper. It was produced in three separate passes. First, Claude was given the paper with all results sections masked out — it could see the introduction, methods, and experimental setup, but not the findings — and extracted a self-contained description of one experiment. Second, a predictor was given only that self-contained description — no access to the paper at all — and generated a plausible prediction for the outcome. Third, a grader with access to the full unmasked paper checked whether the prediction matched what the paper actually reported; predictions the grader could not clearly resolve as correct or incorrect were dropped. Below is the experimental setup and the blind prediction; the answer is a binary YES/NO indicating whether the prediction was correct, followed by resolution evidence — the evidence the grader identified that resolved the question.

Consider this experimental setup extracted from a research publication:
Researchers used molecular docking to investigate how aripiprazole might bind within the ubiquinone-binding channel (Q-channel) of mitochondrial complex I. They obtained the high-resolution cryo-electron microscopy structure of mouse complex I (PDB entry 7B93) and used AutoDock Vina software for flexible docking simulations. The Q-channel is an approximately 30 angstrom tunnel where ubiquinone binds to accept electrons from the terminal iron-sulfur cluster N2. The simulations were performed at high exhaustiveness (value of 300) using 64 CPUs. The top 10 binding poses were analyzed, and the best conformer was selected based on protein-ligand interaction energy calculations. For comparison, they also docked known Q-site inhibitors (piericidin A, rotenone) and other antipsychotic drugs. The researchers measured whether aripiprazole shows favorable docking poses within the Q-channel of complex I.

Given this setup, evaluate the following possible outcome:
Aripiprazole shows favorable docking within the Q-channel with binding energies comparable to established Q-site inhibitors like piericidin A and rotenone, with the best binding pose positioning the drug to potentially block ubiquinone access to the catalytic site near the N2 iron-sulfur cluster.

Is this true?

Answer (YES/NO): NO